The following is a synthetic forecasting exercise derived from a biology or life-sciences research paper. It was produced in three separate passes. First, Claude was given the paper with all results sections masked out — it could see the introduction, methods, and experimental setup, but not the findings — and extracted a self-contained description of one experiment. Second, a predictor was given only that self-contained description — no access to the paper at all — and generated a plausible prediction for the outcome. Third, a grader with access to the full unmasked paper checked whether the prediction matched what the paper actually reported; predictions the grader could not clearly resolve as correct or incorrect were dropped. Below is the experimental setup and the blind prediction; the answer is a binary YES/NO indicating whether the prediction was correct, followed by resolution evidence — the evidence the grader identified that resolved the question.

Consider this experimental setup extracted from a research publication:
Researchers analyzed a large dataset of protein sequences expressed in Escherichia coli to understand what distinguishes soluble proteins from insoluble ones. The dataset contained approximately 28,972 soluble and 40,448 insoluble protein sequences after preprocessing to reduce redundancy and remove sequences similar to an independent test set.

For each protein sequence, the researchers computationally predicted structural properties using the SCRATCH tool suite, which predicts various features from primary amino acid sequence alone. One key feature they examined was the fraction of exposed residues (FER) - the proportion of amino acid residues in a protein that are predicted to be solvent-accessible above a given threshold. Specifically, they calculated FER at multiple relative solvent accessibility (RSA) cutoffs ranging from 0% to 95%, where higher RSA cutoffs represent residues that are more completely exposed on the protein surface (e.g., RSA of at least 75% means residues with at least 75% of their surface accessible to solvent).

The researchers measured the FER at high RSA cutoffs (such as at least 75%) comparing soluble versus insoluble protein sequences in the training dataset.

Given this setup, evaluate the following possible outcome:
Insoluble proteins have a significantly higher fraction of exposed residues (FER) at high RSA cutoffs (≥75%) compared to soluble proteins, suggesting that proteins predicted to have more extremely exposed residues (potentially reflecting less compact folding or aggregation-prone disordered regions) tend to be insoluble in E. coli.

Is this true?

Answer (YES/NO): NO